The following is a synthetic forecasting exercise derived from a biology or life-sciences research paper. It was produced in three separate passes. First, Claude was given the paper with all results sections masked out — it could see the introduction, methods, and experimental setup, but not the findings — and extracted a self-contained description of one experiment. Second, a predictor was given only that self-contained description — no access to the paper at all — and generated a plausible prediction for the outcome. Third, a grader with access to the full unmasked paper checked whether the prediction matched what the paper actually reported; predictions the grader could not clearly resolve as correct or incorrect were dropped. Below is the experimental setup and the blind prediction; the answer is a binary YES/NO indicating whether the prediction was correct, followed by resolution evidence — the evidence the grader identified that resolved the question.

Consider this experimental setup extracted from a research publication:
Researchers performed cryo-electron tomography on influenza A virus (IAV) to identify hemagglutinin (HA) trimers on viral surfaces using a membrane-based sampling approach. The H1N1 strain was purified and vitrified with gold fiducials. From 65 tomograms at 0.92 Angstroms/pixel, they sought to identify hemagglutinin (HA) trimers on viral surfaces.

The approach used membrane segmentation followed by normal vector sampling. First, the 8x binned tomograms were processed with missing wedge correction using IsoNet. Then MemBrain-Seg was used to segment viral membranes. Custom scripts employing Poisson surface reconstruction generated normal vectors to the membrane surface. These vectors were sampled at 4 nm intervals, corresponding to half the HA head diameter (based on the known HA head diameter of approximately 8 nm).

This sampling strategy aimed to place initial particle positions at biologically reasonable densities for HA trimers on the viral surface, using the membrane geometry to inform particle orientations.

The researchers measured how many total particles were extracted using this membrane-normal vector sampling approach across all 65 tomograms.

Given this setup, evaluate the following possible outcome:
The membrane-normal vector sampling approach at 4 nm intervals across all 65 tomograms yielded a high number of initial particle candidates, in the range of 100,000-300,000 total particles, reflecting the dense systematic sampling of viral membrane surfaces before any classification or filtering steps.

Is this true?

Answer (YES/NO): YES